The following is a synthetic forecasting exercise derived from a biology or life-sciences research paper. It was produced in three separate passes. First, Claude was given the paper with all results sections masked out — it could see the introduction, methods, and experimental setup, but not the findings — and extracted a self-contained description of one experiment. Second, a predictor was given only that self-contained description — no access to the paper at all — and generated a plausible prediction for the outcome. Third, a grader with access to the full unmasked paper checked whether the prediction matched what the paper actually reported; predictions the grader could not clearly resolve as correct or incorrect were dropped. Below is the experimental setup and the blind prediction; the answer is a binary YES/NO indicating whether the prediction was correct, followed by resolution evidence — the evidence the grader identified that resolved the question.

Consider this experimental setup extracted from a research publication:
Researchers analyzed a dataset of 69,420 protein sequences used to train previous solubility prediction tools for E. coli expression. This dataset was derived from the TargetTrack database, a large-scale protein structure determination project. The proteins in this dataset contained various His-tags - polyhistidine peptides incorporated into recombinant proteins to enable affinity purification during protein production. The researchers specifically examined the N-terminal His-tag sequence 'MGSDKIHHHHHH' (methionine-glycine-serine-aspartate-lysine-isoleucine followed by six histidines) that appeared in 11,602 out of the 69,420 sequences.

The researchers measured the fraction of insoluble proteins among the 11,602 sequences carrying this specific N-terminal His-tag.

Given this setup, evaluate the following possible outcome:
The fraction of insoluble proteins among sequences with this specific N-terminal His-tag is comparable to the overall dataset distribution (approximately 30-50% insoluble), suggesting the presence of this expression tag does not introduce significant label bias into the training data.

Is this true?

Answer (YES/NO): NO